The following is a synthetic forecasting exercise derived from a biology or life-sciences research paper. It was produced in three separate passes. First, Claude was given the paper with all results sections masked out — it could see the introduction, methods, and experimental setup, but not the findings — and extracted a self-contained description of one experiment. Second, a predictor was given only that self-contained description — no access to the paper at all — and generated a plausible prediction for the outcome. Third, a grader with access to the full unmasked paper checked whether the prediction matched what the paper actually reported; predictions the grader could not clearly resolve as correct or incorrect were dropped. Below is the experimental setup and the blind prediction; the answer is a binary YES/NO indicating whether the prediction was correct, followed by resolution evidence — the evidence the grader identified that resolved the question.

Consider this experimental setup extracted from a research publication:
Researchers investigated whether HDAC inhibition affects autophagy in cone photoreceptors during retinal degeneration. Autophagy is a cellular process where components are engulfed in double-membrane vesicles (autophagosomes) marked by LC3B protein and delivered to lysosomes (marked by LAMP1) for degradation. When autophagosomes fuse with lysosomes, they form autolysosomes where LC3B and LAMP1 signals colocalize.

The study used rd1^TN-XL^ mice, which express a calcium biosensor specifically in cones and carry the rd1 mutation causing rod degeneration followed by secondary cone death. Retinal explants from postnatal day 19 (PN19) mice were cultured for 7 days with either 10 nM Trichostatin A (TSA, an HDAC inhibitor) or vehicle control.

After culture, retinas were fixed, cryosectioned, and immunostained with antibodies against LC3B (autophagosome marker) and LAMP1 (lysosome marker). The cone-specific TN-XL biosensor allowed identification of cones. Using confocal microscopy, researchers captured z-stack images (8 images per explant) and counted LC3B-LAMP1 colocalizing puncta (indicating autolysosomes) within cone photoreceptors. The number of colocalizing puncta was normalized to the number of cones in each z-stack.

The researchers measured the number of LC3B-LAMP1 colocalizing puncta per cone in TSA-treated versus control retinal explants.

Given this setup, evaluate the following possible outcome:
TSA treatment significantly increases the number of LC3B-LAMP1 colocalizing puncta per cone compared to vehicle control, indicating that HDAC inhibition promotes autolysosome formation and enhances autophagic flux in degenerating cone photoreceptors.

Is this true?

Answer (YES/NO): YES